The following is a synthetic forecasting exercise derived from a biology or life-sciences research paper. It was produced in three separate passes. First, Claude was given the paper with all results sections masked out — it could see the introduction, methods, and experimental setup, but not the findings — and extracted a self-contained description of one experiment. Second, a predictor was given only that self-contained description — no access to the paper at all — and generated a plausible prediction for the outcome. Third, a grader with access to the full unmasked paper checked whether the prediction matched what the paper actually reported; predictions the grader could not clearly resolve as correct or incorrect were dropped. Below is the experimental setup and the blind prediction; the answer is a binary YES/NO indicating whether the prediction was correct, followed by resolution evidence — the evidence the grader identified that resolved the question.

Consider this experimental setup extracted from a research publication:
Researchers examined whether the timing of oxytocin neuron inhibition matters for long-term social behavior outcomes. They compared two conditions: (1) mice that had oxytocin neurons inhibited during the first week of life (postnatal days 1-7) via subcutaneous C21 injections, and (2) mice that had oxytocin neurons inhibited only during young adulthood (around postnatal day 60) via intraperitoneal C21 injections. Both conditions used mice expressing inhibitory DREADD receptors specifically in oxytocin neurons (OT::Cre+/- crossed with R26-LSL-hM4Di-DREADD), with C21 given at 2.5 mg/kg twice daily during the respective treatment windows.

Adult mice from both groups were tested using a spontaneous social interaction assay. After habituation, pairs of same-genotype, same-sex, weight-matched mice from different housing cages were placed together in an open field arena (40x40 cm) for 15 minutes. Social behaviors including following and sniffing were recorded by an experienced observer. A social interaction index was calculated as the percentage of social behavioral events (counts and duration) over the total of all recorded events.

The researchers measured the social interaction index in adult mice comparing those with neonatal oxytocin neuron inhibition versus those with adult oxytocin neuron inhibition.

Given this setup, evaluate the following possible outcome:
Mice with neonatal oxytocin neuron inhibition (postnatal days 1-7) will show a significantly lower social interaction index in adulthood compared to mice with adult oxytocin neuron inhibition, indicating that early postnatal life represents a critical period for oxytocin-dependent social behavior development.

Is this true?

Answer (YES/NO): NO